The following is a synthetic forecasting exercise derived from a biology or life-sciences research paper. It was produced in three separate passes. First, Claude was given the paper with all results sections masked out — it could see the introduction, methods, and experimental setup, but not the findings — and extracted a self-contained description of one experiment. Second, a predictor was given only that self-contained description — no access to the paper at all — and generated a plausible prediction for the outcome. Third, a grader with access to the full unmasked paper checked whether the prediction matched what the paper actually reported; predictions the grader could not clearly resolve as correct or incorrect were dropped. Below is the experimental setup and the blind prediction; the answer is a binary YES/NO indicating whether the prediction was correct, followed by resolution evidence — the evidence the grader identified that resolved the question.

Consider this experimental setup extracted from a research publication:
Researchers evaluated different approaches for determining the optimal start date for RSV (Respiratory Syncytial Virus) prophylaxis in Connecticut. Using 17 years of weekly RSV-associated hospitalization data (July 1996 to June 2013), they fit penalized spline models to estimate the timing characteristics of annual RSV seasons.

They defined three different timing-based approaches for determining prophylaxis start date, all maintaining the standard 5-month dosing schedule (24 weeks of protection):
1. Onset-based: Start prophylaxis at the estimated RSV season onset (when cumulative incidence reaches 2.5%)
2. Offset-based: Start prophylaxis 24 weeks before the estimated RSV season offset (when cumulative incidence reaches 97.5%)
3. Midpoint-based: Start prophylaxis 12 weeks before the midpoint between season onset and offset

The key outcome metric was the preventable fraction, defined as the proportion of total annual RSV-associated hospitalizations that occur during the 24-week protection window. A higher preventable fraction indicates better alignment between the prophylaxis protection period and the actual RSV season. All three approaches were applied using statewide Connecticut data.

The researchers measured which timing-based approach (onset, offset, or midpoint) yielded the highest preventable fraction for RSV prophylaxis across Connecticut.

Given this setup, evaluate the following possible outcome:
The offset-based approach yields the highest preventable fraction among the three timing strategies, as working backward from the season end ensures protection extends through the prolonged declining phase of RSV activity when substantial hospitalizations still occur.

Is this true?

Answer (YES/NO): NO